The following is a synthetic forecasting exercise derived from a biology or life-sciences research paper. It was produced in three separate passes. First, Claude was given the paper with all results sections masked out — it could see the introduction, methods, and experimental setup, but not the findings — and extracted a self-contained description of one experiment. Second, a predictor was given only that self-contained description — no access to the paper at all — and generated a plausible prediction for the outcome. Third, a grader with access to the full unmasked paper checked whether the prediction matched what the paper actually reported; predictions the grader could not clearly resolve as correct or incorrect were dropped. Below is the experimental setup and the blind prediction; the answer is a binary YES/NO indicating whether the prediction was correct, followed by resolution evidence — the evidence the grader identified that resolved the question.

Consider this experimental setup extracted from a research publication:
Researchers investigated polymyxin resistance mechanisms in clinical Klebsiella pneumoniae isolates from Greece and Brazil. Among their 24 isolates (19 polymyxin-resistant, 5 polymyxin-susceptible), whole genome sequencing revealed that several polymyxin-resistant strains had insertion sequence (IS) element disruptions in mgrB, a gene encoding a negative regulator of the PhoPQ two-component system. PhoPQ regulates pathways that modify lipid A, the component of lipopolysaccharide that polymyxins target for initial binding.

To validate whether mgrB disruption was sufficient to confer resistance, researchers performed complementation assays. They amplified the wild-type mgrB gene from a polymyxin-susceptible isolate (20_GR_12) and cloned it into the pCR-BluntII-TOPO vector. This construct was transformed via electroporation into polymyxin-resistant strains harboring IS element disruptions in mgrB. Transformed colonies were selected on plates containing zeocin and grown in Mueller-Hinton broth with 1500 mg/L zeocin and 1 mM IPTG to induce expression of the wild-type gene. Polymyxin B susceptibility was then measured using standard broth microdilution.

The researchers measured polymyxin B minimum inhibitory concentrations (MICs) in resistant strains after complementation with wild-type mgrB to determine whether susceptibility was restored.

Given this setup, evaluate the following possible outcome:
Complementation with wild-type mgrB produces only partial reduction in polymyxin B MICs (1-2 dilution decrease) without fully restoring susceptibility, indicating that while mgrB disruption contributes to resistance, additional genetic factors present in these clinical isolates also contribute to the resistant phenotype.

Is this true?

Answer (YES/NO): NO